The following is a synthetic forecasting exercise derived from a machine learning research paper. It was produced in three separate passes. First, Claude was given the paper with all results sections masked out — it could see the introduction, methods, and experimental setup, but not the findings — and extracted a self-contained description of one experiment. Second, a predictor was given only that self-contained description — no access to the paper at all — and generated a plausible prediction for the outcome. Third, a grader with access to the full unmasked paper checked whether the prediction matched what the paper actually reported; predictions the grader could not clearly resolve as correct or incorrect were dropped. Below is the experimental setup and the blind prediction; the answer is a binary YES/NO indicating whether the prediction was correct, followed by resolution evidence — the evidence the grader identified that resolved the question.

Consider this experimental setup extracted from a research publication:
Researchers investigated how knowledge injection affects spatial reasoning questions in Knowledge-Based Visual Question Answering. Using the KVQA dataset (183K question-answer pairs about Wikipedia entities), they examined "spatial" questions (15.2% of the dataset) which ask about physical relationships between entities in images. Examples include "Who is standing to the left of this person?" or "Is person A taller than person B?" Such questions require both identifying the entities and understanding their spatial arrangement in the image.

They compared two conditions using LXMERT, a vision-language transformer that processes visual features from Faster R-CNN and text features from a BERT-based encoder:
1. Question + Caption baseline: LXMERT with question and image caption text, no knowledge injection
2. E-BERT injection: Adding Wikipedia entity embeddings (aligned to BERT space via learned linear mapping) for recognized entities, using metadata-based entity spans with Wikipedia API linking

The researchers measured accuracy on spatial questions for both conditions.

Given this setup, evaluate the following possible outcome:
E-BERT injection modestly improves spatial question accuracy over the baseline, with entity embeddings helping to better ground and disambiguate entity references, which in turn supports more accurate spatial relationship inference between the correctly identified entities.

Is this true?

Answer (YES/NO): YES